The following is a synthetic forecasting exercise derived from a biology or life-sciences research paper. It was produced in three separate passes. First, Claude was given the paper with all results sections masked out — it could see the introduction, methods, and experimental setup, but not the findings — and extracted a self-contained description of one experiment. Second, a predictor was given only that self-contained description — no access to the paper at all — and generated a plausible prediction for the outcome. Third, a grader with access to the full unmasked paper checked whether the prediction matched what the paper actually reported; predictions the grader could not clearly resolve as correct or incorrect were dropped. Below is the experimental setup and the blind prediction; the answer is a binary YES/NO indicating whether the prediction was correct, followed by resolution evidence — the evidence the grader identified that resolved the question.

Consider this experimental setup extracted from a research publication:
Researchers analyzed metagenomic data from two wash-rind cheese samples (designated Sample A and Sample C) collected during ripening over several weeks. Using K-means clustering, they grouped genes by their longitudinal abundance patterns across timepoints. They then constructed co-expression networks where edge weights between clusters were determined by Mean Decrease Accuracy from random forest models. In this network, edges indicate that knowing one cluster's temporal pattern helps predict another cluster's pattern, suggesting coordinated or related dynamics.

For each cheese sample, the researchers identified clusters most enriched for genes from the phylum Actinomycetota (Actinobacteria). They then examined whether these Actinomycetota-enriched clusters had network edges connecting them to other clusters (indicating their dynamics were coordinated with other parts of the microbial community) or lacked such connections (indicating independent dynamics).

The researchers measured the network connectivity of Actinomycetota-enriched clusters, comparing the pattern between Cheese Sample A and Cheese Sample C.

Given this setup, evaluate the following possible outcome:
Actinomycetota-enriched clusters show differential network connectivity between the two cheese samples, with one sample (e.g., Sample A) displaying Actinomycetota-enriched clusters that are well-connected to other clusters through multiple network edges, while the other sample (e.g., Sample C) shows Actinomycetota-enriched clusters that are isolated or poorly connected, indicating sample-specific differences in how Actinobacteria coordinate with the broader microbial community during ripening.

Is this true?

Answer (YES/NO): NO